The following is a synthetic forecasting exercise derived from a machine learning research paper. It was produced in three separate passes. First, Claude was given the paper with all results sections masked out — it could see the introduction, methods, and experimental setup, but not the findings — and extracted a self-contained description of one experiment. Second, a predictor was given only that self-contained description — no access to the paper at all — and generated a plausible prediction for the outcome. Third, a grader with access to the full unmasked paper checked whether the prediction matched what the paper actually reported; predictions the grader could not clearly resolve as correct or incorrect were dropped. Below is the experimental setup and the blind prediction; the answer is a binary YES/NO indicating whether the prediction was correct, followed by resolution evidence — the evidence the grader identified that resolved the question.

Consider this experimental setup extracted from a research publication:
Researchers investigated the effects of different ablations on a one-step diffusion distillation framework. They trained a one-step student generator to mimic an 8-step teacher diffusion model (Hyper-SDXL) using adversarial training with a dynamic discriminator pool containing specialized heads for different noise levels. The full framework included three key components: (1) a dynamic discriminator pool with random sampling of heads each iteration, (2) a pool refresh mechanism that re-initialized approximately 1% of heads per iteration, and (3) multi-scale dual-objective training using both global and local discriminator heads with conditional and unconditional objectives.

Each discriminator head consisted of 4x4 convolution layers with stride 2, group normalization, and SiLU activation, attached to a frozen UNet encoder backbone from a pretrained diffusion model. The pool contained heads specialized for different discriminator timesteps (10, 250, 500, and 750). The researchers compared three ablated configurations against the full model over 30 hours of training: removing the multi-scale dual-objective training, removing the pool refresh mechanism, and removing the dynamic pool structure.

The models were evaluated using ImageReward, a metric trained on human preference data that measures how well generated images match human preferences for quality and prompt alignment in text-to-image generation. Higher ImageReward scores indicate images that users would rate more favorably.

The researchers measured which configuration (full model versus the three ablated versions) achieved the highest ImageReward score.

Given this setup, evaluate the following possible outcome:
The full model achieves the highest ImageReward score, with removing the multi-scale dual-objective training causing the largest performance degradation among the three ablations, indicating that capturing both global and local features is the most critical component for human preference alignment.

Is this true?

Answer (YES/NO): NO